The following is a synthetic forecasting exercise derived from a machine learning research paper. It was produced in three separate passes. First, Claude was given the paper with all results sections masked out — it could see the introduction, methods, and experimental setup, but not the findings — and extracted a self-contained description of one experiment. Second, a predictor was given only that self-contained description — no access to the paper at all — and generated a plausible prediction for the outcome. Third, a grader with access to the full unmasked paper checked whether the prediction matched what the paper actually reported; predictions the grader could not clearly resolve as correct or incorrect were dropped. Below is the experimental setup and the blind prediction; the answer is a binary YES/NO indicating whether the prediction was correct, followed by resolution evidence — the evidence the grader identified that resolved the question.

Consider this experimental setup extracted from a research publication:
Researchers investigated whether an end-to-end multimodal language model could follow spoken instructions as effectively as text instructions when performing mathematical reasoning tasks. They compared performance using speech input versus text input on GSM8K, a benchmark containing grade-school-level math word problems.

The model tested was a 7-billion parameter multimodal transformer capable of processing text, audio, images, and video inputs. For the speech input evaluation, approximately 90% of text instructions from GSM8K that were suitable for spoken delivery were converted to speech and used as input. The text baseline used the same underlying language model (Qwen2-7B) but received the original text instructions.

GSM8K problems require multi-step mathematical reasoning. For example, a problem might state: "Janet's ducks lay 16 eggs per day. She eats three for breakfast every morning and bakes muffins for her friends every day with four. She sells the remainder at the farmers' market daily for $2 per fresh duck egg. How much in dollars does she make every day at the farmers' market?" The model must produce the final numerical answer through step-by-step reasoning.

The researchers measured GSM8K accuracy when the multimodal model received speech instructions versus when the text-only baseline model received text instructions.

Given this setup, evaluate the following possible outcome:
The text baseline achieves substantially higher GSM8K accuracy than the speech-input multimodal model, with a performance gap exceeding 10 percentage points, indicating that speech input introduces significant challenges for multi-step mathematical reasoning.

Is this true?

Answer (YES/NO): NO